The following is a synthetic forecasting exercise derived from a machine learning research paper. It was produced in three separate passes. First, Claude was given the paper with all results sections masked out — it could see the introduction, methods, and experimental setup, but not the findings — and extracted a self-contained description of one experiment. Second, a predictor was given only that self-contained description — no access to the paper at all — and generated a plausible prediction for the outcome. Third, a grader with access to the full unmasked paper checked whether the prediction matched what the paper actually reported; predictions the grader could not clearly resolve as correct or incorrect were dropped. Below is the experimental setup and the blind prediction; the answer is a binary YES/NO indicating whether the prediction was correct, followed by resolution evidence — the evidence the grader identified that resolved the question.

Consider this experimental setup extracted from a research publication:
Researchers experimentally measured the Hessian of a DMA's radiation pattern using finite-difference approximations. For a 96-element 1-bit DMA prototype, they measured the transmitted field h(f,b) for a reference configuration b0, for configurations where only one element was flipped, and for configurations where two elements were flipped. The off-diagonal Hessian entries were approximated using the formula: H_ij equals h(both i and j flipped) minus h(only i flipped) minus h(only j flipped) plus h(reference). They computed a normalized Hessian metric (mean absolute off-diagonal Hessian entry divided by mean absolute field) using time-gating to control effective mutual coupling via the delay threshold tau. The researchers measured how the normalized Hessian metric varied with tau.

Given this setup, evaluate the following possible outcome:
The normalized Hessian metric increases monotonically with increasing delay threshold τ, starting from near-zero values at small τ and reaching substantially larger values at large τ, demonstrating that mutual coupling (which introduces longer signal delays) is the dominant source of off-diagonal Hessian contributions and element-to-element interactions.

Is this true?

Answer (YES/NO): NO